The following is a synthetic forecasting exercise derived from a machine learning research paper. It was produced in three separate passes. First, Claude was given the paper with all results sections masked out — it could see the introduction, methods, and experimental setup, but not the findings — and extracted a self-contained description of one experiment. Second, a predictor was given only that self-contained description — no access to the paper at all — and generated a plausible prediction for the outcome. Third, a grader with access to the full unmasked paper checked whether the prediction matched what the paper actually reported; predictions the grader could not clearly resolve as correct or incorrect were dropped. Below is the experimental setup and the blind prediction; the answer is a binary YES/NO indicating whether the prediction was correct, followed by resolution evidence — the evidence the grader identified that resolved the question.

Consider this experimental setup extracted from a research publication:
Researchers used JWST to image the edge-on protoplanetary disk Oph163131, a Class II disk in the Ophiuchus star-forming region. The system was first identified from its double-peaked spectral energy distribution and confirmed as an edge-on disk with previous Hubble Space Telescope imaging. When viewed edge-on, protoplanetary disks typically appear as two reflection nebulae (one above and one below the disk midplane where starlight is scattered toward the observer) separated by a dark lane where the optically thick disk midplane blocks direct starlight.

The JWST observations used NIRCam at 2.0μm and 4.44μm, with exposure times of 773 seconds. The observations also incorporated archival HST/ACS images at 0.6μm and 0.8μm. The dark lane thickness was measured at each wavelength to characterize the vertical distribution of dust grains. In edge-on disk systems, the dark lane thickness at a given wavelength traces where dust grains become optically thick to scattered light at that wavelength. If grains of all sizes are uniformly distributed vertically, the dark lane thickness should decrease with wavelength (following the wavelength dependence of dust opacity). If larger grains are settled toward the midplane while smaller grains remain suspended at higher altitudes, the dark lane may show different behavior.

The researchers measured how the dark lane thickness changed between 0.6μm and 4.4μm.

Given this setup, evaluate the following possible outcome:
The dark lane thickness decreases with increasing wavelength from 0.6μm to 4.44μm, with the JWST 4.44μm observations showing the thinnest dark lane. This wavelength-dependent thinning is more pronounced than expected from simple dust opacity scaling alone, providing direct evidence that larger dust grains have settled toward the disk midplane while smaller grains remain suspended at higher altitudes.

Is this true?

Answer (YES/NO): YES